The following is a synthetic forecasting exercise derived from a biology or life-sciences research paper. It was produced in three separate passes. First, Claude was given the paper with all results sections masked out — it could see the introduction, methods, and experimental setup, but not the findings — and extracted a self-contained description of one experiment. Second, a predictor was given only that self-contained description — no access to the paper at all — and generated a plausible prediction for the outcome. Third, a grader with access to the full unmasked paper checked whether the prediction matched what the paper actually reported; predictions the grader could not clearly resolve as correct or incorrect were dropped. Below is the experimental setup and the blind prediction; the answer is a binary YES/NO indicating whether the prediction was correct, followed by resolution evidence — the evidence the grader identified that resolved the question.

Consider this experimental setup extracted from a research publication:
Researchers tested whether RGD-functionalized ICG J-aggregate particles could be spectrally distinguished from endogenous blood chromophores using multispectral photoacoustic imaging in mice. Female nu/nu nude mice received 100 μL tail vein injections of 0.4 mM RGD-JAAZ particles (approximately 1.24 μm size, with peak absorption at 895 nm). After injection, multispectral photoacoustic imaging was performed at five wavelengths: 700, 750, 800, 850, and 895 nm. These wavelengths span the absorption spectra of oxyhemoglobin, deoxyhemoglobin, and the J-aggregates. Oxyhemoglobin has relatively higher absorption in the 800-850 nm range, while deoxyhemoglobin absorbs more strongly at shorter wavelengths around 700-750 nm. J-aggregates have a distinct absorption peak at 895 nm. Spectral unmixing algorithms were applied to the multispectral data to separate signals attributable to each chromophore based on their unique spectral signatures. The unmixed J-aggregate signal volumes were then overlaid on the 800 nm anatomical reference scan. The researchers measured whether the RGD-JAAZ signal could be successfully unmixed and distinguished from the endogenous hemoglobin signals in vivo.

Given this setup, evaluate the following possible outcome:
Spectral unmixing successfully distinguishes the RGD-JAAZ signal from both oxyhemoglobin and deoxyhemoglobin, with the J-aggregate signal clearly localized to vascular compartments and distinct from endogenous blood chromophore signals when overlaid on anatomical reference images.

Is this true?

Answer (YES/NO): YES